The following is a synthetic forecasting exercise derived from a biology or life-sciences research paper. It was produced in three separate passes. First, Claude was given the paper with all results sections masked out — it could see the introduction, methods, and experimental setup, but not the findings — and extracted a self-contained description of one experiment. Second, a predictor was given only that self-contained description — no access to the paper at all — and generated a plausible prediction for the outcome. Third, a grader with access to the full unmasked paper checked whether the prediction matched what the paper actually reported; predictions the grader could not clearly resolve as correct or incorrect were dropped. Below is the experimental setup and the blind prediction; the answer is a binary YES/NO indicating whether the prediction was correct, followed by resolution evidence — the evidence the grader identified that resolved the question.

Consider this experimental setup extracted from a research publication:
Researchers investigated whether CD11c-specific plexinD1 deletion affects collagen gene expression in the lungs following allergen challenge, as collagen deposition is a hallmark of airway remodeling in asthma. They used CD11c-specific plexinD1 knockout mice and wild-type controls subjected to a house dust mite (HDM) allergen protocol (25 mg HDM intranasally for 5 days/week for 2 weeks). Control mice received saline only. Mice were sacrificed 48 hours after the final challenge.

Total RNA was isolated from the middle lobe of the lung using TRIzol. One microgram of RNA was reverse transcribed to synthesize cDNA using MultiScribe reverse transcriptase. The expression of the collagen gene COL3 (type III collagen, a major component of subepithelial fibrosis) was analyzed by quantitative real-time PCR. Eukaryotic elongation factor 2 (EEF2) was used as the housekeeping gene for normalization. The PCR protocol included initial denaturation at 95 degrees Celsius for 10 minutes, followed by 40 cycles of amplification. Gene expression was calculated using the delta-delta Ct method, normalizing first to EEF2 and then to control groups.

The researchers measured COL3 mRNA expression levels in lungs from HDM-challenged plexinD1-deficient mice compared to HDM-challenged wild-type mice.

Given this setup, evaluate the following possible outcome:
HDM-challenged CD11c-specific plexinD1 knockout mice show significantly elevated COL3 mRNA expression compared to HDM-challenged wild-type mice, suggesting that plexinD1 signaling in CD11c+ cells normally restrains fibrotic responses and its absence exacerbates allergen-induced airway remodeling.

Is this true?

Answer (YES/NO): YES